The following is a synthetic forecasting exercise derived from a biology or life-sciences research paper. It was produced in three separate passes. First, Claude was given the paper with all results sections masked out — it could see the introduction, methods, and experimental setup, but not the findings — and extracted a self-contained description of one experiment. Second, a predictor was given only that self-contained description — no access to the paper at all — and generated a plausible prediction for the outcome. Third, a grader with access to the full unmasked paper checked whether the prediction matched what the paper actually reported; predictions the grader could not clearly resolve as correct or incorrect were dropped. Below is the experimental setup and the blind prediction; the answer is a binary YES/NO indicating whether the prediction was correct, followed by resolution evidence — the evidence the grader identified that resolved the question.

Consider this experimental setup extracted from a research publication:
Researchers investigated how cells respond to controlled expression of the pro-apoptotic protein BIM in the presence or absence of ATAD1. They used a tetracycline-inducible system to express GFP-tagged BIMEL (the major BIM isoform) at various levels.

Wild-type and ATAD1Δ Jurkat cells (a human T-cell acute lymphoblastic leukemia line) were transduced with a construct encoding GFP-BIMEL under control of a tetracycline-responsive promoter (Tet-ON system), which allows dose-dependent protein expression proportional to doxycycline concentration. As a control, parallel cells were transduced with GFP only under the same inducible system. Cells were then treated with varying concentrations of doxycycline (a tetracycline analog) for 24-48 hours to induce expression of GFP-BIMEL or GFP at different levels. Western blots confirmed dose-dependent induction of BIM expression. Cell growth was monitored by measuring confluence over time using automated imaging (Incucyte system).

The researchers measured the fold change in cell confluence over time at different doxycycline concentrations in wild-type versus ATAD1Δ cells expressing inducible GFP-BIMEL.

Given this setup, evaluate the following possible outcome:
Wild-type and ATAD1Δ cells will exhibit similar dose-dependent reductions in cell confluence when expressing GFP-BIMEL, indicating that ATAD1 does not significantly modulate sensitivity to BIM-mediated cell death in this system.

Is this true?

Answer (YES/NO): NO